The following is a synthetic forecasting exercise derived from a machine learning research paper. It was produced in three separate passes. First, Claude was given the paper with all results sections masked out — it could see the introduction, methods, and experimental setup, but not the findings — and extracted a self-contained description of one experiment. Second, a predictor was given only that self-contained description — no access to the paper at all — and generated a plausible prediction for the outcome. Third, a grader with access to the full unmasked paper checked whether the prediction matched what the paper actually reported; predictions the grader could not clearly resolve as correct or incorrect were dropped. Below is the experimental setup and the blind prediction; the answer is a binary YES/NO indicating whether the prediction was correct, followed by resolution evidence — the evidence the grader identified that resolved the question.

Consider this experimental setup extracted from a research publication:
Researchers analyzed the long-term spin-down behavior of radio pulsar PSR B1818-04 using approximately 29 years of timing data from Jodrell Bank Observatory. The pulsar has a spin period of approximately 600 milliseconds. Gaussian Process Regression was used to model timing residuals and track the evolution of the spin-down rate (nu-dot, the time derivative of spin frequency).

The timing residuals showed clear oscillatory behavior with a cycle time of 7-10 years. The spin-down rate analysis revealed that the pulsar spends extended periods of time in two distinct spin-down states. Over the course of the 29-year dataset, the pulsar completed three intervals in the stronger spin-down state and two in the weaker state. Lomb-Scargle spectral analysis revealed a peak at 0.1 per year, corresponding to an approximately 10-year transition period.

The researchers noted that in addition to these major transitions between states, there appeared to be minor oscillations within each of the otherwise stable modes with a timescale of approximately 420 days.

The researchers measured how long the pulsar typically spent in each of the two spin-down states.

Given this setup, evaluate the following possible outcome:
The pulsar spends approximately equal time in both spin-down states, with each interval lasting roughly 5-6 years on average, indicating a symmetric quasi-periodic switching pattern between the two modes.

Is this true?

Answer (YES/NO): NO